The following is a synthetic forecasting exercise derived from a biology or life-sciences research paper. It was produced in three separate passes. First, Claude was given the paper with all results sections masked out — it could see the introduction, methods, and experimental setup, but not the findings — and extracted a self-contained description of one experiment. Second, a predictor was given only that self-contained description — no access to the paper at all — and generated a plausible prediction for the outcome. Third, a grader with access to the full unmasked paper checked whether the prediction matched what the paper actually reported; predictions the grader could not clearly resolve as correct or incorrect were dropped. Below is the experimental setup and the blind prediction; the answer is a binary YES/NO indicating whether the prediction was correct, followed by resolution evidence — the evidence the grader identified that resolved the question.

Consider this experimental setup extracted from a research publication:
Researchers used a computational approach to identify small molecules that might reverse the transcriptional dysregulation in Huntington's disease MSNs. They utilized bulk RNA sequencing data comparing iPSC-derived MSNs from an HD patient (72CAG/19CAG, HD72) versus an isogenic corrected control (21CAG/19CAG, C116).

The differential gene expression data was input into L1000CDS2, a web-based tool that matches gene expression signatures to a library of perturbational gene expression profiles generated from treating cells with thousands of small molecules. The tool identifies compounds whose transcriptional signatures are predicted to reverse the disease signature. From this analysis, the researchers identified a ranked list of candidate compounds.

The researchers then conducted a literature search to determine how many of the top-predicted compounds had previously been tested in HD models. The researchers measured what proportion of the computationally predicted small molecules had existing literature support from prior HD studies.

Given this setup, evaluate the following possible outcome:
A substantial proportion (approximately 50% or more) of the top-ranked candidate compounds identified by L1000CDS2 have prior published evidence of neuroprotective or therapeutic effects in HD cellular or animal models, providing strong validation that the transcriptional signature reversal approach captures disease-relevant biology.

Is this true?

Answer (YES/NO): NO